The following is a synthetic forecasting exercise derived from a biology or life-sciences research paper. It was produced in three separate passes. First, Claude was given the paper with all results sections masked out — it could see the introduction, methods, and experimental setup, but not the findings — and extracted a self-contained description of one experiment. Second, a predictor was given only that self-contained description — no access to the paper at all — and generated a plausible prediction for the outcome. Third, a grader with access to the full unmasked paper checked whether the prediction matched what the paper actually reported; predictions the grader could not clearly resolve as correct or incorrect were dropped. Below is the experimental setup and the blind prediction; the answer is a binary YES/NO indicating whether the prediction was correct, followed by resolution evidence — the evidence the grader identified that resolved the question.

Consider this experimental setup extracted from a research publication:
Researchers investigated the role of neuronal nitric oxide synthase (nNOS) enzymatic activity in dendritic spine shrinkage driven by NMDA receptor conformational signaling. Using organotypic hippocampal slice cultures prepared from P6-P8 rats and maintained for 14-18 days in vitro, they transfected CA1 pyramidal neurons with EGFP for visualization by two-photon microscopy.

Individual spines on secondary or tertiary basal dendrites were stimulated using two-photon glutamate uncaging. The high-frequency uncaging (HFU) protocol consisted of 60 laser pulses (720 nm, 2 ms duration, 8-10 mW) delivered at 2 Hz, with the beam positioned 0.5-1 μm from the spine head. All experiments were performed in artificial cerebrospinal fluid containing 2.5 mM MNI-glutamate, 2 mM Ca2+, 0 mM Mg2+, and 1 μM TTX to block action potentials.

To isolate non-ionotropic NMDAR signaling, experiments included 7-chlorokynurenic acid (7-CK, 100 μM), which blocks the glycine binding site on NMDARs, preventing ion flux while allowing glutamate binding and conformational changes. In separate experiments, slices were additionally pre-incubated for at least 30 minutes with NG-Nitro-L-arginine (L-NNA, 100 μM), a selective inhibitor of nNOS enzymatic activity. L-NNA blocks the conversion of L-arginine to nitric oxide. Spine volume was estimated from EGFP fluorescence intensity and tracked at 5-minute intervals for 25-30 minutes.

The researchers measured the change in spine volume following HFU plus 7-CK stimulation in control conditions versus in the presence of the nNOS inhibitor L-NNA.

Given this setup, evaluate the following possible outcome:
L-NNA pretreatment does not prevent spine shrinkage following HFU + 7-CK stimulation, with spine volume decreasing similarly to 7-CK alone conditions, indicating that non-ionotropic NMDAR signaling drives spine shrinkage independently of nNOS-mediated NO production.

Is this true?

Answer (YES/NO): NO